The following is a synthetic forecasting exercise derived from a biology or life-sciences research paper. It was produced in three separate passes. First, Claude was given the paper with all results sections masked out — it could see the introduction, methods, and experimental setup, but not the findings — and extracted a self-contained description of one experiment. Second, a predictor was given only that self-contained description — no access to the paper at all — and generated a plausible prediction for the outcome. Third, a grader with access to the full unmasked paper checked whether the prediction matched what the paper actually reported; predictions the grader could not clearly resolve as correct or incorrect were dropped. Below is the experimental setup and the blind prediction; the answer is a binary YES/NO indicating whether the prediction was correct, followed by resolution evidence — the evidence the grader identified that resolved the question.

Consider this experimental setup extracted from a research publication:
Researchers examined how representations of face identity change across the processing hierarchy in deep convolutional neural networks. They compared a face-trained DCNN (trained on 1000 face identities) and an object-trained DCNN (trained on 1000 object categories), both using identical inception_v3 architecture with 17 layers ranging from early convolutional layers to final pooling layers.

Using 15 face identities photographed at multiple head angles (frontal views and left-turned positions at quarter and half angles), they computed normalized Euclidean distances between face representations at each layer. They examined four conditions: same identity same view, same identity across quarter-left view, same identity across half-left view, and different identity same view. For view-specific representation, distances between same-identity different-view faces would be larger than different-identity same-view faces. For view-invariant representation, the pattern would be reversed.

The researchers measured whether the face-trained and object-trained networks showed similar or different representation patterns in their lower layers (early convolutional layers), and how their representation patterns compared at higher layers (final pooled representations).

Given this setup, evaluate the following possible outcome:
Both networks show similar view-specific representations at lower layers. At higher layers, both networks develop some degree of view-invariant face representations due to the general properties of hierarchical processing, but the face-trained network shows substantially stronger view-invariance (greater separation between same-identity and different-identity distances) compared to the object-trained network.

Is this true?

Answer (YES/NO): NO